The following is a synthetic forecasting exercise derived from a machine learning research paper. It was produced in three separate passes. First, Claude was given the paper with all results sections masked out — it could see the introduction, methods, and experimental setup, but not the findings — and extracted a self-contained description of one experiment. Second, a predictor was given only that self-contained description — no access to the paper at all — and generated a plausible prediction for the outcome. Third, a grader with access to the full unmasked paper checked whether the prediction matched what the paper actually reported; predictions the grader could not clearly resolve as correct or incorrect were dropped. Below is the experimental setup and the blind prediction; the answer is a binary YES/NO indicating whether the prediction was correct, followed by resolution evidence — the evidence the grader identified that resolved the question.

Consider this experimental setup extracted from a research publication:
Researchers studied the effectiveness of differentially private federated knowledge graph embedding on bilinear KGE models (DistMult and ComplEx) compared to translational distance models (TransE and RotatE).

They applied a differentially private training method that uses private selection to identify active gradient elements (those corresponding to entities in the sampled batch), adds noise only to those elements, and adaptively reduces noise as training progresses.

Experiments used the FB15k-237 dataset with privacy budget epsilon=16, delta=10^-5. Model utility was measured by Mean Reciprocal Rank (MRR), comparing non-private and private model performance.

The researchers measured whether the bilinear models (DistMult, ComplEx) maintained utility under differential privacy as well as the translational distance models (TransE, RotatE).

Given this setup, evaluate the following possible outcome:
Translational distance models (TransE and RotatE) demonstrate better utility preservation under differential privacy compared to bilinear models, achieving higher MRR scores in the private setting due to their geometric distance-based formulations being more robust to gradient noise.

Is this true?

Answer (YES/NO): NO